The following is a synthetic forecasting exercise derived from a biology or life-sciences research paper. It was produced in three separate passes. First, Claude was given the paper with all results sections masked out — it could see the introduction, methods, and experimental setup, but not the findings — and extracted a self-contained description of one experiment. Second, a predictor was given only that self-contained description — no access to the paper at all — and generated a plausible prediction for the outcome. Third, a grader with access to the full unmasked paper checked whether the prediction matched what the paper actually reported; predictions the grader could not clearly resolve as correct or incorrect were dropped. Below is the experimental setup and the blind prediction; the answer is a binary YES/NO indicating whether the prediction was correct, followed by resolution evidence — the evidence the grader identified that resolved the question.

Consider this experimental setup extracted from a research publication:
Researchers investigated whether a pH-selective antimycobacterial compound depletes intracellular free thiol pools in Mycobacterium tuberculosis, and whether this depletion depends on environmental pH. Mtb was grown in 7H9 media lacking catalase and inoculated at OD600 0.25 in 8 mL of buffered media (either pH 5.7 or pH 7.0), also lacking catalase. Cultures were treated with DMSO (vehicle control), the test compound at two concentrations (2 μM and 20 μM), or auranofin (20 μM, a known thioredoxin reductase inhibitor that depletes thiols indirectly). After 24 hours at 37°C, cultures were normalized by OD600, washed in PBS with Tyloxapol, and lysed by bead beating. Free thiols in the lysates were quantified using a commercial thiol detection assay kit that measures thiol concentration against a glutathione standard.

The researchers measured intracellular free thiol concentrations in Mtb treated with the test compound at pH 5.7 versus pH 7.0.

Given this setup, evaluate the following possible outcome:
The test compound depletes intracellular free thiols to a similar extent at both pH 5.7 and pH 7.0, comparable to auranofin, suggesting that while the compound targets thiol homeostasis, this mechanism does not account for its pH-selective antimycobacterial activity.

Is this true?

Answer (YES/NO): NO